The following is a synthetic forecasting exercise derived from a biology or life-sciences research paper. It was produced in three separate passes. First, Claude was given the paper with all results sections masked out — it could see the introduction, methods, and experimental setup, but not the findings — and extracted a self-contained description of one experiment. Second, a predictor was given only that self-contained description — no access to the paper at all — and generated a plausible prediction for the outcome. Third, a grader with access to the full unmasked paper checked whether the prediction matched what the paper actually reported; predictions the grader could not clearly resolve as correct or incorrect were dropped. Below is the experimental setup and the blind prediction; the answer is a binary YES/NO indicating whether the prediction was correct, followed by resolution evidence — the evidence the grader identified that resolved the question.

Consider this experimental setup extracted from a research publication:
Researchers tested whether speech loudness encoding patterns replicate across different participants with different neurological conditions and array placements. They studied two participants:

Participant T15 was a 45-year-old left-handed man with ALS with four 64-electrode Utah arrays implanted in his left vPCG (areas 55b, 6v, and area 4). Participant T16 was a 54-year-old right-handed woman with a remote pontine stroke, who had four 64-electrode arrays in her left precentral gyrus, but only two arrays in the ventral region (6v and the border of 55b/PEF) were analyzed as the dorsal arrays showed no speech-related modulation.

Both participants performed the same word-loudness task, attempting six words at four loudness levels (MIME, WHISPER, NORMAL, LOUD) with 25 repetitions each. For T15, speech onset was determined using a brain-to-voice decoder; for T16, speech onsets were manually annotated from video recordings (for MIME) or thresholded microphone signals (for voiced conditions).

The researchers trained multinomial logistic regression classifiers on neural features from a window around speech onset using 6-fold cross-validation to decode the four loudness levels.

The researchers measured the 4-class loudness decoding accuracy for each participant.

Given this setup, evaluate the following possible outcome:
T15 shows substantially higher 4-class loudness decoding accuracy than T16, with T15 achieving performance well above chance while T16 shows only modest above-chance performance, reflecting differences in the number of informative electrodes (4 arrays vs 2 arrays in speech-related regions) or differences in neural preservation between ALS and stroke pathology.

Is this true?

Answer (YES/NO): NO